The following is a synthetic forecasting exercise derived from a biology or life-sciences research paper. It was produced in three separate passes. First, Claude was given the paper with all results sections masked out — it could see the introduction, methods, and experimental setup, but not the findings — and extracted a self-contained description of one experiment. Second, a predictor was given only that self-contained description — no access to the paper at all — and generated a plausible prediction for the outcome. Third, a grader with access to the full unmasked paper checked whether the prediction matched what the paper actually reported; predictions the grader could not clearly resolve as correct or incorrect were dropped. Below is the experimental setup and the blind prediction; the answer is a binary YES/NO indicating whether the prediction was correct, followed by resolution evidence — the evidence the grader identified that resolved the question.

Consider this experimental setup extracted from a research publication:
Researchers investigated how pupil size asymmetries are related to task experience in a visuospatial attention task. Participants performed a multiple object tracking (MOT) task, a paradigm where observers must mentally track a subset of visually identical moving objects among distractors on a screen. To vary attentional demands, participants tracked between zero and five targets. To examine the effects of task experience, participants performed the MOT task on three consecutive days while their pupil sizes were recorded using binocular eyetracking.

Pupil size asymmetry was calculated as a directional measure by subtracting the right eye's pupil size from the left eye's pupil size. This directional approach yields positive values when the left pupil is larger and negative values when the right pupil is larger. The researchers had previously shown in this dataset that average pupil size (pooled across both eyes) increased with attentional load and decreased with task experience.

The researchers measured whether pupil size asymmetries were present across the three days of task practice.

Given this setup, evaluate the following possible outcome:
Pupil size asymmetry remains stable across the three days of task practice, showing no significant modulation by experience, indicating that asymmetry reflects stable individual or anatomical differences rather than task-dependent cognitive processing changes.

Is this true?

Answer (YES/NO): NO